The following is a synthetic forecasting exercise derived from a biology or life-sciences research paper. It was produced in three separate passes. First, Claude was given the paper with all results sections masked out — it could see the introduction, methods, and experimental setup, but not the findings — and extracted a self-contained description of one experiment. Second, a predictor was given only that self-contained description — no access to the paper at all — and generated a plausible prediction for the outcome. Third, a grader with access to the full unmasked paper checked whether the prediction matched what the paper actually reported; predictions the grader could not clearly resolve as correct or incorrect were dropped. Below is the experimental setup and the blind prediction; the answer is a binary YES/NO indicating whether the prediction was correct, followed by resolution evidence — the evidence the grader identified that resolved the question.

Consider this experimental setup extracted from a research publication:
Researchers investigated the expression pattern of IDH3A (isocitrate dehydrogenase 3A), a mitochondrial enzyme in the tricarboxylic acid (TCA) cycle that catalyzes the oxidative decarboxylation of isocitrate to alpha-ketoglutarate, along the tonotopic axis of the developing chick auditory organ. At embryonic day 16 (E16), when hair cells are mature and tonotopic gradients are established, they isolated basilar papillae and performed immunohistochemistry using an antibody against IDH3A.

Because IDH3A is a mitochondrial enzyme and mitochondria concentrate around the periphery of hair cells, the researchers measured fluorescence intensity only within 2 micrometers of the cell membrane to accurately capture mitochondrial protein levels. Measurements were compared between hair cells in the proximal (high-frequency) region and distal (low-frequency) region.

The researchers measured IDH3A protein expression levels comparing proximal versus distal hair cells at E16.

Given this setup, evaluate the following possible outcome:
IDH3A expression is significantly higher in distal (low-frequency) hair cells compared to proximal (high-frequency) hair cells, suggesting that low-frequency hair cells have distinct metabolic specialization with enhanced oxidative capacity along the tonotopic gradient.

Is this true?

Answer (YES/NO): YES